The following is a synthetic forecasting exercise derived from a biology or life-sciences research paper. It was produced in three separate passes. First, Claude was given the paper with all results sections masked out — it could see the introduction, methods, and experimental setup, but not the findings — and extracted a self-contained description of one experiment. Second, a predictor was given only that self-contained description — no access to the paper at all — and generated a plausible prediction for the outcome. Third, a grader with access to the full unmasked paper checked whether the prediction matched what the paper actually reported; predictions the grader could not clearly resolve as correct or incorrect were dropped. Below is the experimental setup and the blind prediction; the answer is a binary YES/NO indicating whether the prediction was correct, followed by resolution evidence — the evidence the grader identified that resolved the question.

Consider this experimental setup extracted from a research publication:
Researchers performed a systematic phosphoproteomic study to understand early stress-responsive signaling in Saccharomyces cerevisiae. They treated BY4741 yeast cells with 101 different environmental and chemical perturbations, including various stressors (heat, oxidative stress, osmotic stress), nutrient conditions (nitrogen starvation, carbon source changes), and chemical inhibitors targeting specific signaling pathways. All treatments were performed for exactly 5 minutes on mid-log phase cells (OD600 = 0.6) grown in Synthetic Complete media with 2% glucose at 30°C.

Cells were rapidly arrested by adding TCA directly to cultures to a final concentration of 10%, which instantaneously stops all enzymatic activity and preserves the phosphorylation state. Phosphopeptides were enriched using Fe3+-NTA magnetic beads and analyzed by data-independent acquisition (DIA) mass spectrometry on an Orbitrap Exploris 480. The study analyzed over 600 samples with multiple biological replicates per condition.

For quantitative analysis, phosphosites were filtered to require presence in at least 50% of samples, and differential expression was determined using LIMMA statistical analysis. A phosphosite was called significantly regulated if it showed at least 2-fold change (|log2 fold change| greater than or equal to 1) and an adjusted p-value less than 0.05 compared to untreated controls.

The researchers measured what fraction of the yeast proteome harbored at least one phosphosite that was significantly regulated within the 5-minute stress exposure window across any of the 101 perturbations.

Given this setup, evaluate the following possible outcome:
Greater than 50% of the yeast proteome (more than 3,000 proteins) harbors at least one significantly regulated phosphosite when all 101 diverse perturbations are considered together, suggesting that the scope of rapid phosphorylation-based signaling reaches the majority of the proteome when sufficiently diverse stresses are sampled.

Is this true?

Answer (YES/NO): NO